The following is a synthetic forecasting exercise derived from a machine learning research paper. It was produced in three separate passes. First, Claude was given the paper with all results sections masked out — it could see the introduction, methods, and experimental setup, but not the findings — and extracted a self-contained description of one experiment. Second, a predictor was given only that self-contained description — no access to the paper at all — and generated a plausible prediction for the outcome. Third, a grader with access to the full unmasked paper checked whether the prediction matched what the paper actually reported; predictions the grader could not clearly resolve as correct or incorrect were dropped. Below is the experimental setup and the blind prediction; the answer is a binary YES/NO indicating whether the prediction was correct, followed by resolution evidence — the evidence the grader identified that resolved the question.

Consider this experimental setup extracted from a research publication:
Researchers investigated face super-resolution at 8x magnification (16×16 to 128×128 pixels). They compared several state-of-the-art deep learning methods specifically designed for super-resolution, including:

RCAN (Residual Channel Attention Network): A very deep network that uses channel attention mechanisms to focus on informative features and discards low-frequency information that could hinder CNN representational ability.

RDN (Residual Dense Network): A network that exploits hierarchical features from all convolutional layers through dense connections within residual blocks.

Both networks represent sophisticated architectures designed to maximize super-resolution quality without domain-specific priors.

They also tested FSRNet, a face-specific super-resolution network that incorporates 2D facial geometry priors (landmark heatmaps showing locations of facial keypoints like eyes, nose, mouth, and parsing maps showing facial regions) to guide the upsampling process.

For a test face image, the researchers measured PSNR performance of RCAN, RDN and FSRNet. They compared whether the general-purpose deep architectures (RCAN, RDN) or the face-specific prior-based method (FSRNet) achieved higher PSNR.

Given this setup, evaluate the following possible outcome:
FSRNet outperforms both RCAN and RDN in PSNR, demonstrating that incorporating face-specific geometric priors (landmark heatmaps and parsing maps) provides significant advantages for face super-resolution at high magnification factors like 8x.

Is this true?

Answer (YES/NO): NO